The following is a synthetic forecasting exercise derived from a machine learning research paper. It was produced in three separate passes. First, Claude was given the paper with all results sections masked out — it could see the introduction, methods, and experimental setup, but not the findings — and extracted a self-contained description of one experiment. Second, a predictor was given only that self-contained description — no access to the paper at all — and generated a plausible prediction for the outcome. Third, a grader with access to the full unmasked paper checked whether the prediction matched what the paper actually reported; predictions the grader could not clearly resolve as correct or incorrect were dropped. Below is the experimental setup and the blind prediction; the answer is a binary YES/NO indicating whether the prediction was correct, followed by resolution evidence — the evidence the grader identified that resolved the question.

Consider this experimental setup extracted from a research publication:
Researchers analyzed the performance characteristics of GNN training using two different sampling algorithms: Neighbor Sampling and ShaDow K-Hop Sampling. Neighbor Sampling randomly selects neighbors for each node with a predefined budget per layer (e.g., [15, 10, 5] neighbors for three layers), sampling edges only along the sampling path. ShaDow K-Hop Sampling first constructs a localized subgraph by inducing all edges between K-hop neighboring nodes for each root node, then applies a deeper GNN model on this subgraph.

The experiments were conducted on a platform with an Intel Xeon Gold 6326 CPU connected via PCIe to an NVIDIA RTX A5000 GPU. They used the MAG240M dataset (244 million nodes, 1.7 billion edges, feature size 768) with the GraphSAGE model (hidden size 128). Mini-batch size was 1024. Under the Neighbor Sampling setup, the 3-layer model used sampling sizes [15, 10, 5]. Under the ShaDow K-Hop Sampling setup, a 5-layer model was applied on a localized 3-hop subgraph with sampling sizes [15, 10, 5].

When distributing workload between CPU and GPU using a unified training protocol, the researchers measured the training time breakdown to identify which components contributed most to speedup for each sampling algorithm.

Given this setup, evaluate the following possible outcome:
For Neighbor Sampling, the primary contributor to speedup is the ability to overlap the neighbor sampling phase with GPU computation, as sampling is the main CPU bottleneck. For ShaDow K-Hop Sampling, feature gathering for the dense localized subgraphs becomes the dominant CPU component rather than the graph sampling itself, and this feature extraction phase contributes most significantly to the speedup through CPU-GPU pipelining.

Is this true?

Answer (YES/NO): NO